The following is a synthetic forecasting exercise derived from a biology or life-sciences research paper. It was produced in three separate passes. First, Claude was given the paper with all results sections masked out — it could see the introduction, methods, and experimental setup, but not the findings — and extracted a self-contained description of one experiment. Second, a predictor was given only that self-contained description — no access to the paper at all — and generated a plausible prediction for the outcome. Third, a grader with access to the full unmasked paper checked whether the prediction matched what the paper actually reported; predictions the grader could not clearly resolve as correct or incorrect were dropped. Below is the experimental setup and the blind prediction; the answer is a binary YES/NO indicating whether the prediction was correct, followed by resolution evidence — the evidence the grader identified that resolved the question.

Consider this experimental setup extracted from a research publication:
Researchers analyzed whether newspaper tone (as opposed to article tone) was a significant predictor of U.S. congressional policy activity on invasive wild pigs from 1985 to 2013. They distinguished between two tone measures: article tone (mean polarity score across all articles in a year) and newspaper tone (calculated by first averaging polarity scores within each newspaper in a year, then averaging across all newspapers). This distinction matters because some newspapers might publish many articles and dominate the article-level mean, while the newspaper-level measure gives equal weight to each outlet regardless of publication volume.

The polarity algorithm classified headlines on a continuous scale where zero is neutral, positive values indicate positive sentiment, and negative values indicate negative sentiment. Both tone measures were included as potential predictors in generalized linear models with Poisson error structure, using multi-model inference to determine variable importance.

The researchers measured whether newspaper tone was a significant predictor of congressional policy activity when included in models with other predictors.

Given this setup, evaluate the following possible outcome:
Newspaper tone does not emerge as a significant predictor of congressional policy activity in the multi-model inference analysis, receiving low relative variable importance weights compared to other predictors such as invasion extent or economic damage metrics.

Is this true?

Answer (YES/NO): NO